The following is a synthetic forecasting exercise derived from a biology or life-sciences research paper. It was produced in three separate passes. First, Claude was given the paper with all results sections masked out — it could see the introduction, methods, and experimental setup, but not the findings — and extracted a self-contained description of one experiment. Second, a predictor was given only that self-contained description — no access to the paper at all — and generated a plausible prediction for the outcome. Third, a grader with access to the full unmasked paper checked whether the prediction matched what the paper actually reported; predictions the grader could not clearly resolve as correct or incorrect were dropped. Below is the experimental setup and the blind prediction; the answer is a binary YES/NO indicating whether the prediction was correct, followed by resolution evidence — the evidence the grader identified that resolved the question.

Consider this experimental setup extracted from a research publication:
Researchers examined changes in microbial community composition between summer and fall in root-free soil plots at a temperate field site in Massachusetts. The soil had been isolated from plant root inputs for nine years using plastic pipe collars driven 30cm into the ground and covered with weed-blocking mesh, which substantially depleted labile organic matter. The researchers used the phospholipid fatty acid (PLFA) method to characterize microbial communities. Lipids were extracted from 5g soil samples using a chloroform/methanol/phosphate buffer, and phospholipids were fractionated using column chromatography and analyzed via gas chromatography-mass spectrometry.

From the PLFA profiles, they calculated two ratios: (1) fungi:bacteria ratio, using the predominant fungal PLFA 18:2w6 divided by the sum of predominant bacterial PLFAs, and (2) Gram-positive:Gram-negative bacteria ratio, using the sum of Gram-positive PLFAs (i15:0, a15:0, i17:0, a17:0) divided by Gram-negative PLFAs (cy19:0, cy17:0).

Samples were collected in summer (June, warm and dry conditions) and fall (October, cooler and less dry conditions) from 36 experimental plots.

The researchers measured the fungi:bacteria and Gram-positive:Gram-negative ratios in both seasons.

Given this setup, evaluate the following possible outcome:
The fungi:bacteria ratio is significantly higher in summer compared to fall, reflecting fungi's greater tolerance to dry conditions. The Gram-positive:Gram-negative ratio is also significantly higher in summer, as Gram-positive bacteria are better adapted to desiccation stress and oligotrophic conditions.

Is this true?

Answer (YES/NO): NO